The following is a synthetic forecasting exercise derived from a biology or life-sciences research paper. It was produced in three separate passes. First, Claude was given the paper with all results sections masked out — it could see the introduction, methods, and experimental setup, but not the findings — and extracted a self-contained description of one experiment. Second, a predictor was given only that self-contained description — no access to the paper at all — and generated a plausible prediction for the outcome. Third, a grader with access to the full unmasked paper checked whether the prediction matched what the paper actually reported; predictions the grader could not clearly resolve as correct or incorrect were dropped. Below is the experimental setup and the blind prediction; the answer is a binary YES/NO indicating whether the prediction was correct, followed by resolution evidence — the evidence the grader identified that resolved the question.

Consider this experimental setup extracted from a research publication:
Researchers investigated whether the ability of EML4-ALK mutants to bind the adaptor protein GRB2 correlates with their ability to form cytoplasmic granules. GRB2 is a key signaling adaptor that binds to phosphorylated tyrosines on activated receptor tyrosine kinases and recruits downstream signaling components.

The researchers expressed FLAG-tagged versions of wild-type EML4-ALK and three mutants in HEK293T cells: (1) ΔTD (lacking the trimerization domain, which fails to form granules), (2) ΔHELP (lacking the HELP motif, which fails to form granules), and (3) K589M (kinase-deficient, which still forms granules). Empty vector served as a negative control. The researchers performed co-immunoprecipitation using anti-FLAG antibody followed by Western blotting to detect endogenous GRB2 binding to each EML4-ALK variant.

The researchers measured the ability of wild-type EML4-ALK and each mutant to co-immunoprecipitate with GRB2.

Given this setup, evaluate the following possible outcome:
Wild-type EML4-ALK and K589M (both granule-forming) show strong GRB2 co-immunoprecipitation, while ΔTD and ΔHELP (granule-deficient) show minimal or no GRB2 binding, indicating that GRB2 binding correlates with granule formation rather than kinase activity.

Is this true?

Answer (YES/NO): NO